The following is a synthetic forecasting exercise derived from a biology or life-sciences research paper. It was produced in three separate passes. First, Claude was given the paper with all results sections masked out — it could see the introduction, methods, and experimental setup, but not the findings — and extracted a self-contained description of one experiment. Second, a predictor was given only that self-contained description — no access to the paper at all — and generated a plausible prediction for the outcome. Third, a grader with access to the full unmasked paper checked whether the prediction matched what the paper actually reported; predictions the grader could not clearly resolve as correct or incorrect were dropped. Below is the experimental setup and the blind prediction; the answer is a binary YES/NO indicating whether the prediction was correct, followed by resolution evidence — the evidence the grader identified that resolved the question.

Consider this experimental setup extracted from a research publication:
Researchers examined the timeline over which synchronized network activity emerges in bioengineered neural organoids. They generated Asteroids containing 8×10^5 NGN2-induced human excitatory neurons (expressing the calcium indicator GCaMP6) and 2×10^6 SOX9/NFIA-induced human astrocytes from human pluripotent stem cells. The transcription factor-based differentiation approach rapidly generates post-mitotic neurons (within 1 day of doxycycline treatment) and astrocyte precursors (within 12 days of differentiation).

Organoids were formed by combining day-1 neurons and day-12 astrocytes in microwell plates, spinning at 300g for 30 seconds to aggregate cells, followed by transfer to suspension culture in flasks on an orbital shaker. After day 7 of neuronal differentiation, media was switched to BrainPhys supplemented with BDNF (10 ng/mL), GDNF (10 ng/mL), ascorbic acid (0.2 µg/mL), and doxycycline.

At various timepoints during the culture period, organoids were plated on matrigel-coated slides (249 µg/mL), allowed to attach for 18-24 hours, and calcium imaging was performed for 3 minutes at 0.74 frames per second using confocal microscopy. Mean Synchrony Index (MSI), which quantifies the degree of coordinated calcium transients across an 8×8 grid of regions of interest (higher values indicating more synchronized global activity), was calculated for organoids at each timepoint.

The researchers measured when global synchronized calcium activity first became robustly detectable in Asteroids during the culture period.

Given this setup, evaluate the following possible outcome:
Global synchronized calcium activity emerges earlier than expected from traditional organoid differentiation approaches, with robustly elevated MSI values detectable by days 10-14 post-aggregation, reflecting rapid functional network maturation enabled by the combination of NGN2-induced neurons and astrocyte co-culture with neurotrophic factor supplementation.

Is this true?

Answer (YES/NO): NO